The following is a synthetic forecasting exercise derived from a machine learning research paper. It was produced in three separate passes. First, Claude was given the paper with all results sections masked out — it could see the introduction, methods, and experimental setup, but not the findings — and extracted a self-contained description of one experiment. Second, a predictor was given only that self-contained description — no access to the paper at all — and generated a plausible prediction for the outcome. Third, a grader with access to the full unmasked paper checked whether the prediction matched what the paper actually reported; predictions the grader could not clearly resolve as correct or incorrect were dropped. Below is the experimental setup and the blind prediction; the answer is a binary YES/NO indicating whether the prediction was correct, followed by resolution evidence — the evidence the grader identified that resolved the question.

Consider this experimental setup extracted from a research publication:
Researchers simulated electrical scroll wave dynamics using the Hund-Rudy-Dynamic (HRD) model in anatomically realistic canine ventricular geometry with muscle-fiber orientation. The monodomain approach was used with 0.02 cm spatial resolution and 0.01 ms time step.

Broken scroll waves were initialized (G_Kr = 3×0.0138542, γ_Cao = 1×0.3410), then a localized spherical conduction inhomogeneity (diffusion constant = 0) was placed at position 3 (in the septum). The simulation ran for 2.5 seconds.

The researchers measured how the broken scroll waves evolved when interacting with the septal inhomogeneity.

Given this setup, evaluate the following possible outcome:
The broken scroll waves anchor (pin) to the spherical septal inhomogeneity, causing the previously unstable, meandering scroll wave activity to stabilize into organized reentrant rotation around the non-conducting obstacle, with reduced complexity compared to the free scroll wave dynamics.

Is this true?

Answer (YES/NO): NO